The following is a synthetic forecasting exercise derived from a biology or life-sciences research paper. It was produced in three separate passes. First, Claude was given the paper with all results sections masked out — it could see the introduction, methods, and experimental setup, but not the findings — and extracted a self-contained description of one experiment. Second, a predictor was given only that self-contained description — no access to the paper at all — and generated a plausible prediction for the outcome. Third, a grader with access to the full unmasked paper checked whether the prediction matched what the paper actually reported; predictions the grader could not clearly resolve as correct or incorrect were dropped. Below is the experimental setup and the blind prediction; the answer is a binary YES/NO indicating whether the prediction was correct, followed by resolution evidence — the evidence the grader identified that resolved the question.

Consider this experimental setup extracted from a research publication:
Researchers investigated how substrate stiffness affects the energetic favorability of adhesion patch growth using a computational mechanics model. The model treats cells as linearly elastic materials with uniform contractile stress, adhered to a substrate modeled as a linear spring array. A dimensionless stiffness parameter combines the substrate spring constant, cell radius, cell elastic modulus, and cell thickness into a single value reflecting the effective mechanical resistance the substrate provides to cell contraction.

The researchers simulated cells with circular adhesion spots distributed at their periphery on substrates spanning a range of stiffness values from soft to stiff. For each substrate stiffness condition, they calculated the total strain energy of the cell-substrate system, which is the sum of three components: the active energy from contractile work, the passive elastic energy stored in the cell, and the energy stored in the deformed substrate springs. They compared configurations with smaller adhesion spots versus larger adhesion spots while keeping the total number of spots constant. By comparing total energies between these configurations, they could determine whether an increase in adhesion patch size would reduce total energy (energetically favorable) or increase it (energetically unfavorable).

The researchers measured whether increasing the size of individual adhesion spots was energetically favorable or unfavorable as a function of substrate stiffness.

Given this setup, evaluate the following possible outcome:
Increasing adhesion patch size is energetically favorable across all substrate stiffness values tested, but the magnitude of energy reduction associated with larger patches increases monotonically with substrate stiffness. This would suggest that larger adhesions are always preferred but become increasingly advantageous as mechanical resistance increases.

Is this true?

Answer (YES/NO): NO